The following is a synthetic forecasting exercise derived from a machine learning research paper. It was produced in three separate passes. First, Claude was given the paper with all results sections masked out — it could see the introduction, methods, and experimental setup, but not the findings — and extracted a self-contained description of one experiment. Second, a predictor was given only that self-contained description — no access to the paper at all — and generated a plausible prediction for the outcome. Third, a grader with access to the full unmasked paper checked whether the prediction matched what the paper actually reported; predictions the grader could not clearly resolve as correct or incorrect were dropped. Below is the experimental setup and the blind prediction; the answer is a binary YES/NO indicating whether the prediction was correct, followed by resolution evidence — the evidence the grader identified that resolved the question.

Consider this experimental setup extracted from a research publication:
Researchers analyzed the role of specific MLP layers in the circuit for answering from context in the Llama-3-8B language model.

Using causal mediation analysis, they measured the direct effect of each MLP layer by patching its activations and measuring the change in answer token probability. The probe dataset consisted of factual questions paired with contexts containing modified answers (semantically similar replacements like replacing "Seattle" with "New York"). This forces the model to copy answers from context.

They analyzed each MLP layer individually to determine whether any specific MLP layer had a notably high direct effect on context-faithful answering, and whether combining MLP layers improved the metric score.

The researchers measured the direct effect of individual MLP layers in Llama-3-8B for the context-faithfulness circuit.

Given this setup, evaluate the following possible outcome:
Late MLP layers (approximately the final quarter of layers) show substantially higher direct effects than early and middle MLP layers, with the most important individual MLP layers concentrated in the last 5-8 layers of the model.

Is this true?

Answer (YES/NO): NO